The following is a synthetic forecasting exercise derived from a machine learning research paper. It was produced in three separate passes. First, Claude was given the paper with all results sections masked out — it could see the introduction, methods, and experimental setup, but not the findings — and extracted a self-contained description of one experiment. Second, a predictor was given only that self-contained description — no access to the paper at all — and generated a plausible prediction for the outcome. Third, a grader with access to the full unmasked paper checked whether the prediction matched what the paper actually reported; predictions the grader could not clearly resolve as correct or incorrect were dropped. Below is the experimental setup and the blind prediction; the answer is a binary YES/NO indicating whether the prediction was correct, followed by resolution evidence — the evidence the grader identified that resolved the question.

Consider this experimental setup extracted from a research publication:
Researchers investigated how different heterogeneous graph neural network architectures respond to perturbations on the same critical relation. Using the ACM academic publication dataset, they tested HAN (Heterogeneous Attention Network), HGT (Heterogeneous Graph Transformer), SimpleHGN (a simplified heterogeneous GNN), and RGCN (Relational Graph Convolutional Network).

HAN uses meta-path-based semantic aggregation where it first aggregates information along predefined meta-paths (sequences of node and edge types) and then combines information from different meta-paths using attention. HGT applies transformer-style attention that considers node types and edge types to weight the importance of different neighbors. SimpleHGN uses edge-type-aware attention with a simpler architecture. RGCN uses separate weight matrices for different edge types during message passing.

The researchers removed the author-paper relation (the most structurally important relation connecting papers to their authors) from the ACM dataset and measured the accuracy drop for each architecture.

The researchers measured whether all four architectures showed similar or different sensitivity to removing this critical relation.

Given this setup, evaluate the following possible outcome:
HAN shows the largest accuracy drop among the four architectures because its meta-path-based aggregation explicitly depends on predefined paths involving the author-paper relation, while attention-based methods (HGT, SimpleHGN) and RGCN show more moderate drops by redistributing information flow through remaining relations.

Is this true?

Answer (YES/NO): NO